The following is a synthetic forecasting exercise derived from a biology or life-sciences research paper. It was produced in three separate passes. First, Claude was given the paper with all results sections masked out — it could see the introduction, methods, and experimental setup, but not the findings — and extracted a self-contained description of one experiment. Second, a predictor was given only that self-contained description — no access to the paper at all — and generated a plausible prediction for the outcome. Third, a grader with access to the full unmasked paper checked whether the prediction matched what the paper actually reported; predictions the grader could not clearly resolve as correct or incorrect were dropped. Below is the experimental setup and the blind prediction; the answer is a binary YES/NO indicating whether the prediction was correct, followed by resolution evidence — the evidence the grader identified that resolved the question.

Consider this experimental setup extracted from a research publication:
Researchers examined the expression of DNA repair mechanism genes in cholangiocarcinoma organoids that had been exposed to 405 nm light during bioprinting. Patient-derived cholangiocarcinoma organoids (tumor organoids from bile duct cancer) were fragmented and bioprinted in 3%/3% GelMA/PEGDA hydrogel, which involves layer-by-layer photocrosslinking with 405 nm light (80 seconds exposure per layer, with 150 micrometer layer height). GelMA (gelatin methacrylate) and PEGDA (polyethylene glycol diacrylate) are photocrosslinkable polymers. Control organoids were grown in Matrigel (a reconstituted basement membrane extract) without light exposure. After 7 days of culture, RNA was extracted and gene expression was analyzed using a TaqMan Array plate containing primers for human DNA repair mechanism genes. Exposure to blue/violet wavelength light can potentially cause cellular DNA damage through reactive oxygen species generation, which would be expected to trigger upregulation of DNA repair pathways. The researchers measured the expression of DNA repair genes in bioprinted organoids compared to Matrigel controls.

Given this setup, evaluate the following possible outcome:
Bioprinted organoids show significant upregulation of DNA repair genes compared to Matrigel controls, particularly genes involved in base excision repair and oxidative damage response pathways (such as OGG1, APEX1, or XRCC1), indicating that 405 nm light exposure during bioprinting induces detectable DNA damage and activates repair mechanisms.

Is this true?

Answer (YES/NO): NO